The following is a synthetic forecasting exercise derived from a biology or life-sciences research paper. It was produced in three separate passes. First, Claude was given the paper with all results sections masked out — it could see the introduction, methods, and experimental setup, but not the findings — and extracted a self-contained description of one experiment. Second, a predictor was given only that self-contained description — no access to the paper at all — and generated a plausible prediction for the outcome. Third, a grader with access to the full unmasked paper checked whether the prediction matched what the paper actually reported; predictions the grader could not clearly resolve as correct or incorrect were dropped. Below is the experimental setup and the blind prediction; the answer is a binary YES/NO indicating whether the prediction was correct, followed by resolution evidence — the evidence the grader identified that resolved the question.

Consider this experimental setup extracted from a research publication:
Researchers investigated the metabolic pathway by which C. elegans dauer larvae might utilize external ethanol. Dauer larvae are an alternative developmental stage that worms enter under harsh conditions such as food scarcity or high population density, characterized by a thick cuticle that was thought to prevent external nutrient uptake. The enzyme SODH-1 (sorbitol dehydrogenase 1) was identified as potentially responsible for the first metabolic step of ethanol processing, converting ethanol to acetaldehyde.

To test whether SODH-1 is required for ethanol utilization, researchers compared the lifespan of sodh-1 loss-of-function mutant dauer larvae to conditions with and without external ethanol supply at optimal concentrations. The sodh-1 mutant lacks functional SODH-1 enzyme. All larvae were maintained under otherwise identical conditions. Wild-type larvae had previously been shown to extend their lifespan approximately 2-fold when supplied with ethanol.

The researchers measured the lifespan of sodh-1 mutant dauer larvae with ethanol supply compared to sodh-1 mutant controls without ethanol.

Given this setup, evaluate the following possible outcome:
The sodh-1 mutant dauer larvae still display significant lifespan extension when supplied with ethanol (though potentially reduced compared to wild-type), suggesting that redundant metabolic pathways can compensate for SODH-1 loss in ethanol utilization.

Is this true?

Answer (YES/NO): NO